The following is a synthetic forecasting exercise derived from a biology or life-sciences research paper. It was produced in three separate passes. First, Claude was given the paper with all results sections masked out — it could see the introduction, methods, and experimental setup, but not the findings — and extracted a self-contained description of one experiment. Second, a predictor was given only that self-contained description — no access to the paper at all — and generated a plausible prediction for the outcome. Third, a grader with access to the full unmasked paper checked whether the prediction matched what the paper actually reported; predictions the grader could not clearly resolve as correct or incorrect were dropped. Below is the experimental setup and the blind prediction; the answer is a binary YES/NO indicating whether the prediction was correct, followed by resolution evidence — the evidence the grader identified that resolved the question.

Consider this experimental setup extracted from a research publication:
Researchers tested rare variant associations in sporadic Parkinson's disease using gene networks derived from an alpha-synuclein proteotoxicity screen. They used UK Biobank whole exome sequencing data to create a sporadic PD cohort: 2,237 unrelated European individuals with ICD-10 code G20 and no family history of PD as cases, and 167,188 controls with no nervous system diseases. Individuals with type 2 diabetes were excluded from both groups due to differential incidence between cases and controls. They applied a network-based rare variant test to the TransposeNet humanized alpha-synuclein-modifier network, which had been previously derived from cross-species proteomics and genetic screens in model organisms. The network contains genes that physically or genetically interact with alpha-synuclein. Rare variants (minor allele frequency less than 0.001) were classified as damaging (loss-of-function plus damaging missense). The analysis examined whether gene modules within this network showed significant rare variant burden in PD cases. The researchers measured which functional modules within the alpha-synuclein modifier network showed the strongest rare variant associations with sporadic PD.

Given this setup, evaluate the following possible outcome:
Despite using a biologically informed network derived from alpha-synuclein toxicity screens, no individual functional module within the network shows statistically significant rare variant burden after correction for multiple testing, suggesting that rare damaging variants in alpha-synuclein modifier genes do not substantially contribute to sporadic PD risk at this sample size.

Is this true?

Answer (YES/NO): NO